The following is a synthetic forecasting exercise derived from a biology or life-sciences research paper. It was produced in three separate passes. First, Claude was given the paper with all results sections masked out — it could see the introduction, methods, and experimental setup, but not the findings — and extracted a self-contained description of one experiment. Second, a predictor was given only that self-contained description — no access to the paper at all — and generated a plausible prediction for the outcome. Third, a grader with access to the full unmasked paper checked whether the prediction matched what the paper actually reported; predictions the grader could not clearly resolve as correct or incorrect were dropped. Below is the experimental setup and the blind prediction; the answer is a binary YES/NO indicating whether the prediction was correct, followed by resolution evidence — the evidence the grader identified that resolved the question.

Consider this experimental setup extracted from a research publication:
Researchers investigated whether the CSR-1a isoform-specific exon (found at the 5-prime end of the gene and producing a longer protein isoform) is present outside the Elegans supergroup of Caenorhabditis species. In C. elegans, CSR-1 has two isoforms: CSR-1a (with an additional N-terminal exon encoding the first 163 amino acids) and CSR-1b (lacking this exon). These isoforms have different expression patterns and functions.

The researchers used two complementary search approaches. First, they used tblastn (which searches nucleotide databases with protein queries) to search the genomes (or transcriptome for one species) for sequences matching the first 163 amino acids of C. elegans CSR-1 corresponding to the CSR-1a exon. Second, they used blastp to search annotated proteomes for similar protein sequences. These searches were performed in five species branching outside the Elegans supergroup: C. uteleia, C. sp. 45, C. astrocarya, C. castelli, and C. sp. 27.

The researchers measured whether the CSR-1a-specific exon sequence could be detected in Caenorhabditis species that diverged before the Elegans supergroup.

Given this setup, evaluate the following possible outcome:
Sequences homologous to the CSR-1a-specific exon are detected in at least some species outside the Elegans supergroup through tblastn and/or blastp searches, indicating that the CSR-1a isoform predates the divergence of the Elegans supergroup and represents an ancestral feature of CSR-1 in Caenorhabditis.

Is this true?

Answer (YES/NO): NO